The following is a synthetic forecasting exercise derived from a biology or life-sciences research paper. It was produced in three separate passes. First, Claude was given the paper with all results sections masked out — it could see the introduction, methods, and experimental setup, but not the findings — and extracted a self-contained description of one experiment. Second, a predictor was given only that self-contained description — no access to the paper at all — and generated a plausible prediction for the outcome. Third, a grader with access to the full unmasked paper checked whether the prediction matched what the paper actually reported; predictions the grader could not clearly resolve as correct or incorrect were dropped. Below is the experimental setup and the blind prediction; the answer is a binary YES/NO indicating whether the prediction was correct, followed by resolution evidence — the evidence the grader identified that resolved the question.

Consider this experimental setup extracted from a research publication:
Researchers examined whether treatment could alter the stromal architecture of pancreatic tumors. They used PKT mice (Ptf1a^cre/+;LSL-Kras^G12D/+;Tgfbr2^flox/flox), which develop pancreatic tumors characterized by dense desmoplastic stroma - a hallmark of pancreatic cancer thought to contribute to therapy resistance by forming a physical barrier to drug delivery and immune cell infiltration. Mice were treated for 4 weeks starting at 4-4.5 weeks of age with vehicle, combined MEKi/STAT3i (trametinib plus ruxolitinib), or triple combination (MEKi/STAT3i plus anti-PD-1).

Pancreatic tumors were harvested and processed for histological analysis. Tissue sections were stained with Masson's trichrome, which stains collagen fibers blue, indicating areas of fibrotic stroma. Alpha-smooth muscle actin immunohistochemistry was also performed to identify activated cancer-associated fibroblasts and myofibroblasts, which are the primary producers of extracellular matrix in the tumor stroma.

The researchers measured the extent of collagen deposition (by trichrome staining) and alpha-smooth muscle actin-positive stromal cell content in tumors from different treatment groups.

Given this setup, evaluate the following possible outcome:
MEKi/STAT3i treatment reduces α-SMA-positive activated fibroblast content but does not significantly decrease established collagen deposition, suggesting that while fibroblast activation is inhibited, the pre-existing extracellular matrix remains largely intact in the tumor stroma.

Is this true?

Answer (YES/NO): NO